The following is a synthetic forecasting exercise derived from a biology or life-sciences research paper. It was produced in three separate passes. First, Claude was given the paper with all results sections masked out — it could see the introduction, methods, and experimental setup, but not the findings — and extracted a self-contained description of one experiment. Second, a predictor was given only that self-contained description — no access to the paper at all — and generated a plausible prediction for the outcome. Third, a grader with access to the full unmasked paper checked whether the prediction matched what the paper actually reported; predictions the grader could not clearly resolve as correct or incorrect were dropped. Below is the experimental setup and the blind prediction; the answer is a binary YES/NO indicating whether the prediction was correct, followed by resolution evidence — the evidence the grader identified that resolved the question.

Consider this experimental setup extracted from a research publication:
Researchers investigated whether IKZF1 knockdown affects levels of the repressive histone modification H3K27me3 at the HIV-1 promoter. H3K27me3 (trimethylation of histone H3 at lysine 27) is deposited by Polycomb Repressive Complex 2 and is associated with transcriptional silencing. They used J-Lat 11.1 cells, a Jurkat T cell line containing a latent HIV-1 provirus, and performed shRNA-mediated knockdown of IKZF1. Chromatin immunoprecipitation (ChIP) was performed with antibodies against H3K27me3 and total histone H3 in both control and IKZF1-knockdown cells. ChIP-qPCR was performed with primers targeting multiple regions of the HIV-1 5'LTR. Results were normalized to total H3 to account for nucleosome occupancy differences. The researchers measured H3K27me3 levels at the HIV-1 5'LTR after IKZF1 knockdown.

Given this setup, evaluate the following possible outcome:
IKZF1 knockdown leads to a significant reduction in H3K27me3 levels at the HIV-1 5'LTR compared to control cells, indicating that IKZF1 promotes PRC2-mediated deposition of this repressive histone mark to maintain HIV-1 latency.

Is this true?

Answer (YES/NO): YES